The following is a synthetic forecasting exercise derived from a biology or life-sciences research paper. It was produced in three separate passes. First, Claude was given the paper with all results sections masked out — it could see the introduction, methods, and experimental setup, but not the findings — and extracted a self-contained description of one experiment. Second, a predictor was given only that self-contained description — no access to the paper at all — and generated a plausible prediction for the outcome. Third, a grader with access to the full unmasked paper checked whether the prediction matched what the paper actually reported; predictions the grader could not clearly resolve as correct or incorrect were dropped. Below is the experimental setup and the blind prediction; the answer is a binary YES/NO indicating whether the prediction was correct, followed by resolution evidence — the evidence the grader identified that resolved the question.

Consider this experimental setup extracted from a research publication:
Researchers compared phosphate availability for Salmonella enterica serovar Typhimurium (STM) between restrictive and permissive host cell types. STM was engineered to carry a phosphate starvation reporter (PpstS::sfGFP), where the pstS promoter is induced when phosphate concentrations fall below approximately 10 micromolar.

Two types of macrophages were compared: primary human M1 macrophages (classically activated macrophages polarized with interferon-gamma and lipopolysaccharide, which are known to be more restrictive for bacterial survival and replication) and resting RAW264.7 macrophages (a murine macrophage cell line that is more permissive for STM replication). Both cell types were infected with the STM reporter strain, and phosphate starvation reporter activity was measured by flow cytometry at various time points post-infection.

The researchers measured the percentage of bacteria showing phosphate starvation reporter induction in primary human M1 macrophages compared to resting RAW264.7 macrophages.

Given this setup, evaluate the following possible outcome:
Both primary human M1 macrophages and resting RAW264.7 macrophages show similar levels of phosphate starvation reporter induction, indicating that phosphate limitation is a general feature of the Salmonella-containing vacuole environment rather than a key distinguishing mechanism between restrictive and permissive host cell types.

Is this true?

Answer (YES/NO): NO